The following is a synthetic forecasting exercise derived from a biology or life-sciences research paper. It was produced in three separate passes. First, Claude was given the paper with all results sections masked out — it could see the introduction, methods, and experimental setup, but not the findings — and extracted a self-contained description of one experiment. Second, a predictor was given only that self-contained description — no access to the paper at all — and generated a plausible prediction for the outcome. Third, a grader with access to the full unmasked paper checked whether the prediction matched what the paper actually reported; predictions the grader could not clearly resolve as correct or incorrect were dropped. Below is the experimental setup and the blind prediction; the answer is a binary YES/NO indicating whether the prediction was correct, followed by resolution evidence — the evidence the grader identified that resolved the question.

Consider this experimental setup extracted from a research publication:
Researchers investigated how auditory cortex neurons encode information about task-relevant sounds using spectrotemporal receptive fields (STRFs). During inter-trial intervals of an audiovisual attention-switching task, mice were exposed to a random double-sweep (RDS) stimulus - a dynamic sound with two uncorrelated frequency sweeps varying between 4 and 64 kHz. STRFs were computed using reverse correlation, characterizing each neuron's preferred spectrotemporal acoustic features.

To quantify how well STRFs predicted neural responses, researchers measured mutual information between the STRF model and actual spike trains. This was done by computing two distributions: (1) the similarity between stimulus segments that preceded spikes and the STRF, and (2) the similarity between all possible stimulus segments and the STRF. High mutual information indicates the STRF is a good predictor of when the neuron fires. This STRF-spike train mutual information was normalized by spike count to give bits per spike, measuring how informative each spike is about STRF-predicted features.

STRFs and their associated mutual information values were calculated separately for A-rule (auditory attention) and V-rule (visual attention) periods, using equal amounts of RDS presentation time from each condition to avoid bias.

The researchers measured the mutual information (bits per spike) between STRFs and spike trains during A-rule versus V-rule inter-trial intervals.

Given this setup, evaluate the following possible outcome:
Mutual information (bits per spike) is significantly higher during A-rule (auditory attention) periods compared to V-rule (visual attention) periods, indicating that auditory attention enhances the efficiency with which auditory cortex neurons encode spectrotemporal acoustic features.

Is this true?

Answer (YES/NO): NO